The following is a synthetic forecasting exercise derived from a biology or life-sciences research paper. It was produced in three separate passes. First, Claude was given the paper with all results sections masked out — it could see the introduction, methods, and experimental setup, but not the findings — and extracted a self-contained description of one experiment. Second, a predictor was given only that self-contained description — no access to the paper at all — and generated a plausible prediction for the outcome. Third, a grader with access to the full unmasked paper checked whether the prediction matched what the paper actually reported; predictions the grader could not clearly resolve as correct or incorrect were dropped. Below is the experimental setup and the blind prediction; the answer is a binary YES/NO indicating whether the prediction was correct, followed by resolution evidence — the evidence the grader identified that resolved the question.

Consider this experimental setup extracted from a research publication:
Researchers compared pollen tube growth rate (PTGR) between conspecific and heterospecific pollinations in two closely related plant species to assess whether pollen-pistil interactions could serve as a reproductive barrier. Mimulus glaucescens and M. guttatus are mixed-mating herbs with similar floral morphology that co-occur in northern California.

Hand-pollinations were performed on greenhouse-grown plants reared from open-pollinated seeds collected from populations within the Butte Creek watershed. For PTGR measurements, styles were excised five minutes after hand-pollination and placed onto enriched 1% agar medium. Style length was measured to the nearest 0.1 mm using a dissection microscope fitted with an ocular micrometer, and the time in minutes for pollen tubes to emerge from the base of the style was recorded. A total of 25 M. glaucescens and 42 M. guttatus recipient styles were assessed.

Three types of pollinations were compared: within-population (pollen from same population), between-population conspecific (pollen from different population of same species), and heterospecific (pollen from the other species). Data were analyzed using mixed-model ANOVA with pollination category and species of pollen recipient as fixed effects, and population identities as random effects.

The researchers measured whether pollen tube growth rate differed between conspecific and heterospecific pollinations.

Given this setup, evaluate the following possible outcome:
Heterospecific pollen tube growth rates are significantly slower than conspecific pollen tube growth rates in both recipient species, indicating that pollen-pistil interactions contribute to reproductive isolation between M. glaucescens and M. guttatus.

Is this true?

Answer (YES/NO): NO